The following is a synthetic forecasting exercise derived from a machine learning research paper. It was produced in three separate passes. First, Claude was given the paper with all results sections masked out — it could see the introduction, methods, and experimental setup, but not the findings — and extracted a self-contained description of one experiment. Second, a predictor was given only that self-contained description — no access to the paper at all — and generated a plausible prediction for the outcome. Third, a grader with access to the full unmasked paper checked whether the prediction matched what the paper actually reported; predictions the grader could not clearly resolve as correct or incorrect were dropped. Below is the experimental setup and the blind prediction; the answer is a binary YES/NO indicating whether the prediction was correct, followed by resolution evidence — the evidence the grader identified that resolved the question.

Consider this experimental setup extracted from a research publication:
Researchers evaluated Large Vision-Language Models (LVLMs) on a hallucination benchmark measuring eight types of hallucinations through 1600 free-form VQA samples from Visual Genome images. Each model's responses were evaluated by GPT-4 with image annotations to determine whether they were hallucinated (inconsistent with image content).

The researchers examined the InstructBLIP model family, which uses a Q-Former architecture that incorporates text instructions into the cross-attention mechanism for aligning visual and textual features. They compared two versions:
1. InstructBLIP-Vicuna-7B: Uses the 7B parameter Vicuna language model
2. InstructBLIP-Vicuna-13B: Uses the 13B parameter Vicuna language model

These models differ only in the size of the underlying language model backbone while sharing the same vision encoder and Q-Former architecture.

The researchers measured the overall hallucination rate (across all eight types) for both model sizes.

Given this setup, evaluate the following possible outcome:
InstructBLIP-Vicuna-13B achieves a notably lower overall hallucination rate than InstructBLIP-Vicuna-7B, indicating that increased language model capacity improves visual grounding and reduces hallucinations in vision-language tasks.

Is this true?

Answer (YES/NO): NO